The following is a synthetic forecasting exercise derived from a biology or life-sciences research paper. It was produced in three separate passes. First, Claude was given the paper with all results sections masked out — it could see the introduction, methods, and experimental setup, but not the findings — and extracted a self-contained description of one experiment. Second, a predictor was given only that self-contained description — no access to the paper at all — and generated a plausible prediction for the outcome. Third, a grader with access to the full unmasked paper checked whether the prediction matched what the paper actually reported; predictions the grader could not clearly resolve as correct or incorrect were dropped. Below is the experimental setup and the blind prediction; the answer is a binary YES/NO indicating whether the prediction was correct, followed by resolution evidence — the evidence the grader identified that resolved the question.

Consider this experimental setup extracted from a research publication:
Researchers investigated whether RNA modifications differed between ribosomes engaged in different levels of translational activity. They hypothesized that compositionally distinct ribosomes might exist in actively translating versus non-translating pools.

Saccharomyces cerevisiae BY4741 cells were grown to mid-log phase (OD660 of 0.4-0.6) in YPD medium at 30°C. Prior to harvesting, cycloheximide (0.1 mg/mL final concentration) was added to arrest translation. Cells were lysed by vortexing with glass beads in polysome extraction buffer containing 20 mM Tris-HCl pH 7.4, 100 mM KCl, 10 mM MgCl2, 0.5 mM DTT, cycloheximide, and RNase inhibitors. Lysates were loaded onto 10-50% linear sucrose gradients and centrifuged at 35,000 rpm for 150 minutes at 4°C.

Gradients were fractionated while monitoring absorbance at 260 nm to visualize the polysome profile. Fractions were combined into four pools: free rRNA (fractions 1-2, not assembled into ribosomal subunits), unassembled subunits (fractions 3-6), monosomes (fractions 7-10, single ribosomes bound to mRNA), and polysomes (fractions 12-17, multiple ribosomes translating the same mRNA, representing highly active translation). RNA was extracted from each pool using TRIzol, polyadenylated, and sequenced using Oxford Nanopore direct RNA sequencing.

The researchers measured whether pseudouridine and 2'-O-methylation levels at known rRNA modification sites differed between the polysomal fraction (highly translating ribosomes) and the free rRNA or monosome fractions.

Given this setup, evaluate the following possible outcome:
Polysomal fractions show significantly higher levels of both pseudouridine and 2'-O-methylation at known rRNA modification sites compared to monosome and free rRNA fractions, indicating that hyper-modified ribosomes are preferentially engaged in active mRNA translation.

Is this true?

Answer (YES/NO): NO